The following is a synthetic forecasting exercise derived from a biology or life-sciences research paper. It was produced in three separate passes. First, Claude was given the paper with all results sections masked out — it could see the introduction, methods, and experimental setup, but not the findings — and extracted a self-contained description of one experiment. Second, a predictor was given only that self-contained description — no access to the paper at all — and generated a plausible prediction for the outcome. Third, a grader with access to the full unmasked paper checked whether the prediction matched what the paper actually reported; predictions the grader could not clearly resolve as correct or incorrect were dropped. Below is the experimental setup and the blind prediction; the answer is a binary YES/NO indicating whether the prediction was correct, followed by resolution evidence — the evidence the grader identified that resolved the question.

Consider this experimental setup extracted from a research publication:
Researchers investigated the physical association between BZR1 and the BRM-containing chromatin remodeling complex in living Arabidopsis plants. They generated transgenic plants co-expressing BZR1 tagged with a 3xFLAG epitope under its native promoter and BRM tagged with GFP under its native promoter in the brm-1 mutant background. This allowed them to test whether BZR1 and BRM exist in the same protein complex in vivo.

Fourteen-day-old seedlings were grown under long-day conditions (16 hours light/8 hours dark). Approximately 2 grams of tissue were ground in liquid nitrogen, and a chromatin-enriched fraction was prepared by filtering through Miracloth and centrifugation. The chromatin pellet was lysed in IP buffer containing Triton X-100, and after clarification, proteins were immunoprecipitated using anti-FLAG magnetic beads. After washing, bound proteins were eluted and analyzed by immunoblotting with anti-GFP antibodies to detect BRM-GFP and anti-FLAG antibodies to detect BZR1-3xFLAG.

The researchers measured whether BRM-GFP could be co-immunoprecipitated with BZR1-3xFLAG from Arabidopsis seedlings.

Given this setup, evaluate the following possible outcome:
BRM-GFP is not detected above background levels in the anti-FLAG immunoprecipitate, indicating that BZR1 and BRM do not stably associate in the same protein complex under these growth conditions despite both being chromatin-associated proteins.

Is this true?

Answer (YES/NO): NO